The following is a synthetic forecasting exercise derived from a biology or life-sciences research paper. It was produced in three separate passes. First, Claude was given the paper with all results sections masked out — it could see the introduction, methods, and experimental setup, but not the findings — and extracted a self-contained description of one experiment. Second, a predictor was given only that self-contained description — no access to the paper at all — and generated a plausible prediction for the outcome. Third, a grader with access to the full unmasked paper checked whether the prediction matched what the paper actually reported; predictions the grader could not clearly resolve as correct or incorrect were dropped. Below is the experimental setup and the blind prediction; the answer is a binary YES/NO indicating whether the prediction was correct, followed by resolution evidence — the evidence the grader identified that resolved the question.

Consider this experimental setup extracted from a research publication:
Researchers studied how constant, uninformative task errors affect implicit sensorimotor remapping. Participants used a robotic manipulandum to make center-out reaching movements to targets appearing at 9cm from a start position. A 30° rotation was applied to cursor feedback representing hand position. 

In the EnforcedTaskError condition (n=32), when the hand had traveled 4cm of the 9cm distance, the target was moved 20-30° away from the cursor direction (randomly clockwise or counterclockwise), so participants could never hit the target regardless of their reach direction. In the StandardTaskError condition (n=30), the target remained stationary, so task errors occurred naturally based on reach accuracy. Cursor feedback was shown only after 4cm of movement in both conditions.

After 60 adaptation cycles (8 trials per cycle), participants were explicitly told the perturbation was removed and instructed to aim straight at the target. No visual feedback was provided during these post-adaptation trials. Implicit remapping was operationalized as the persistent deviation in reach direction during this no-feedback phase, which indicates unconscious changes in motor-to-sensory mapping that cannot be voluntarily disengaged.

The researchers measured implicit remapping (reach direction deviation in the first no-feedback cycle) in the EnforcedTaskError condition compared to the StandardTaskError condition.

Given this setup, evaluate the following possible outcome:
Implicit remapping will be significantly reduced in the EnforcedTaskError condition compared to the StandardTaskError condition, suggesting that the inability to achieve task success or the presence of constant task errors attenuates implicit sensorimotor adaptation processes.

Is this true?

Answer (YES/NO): NO